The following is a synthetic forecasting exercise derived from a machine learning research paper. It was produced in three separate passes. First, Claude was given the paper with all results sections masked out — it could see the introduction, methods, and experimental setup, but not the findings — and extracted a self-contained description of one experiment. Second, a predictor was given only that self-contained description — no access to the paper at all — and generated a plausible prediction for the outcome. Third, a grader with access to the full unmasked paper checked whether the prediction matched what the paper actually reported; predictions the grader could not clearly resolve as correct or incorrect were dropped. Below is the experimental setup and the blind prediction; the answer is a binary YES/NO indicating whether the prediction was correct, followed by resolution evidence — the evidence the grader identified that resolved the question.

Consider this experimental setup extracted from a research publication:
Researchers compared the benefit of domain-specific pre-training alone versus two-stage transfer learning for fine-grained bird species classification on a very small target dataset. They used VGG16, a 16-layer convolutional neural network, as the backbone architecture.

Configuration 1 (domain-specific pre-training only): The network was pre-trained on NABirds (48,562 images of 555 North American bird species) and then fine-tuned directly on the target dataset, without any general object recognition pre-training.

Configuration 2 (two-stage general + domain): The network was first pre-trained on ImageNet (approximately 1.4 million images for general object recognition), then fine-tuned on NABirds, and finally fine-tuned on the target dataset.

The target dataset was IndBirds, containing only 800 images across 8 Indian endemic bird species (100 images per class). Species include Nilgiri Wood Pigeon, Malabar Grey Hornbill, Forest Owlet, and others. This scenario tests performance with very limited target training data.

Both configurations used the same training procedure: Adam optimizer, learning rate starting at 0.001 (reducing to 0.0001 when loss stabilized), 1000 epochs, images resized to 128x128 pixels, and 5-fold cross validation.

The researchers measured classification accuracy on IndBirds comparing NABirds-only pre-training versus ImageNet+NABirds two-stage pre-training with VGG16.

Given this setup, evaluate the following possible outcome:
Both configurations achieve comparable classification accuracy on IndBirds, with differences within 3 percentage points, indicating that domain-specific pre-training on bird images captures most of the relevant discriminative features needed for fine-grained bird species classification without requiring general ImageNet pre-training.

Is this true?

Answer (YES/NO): NO